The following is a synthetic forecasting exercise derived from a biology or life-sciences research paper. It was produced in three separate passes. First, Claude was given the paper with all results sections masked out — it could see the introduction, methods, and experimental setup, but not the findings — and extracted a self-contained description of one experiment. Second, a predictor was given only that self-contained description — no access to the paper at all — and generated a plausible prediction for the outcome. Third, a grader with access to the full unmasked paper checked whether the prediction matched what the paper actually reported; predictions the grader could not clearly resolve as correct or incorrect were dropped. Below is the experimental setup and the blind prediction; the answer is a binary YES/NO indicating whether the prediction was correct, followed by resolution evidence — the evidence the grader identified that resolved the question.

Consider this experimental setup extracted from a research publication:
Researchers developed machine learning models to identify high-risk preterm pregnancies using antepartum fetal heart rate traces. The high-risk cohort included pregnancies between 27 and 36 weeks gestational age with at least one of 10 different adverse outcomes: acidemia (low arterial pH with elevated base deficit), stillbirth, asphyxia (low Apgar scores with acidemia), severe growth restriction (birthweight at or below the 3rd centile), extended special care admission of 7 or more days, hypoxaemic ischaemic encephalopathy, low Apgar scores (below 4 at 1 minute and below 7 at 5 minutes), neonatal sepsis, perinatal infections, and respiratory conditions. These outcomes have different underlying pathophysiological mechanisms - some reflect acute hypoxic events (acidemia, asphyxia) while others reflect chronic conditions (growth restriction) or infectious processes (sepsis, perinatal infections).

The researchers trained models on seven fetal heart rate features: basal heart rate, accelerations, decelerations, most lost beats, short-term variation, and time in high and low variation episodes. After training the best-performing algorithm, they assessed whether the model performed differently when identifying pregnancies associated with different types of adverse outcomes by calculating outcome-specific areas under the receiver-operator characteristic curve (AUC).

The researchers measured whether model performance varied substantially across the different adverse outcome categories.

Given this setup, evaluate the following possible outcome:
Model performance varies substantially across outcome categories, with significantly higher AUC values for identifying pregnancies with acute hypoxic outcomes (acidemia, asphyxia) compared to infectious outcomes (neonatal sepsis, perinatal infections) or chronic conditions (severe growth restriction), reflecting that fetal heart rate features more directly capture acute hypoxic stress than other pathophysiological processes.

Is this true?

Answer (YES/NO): NO